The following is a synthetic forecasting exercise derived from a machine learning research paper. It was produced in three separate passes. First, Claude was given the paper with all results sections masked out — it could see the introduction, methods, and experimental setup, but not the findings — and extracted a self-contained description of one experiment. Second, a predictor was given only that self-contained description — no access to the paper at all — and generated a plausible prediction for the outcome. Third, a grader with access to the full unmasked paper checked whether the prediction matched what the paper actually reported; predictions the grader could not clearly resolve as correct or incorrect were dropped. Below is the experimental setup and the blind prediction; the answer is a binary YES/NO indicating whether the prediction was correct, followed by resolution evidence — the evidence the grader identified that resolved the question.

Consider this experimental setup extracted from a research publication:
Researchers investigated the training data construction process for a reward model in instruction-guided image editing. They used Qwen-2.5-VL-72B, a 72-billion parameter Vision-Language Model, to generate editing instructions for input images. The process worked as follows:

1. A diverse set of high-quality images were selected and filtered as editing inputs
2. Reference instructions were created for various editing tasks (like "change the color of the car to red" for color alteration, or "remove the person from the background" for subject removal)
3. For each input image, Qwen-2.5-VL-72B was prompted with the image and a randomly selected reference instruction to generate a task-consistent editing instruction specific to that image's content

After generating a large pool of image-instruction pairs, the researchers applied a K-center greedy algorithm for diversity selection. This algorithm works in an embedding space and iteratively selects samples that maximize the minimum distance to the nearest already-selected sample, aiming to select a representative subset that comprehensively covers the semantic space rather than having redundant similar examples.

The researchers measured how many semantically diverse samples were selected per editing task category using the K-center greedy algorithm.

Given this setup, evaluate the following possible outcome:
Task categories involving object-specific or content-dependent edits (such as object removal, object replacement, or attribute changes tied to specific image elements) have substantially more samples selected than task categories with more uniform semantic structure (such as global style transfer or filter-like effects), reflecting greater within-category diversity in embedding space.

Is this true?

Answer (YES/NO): NO